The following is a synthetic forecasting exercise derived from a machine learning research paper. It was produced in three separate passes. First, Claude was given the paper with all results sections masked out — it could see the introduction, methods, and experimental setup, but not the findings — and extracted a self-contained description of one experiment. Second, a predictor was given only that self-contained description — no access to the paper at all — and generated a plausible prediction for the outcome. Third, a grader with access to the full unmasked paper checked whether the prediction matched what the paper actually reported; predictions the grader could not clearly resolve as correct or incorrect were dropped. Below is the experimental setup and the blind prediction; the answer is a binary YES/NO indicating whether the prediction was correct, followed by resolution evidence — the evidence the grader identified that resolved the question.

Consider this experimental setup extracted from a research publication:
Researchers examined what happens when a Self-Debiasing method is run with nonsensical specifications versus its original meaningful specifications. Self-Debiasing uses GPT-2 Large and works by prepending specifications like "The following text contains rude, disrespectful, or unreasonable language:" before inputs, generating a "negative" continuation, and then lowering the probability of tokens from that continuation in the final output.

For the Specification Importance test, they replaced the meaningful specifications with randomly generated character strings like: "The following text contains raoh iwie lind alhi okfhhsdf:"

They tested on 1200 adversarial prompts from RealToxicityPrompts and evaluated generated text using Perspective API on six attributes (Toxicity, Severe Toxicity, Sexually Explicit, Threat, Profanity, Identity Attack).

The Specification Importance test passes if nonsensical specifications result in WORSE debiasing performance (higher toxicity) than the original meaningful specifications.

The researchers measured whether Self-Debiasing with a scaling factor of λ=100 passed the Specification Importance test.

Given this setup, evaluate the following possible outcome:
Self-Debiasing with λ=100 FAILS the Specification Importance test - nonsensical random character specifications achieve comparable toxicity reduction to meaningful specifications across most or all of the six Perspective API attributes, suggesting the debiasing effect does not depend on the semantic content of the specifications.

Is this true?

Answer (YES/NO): NO